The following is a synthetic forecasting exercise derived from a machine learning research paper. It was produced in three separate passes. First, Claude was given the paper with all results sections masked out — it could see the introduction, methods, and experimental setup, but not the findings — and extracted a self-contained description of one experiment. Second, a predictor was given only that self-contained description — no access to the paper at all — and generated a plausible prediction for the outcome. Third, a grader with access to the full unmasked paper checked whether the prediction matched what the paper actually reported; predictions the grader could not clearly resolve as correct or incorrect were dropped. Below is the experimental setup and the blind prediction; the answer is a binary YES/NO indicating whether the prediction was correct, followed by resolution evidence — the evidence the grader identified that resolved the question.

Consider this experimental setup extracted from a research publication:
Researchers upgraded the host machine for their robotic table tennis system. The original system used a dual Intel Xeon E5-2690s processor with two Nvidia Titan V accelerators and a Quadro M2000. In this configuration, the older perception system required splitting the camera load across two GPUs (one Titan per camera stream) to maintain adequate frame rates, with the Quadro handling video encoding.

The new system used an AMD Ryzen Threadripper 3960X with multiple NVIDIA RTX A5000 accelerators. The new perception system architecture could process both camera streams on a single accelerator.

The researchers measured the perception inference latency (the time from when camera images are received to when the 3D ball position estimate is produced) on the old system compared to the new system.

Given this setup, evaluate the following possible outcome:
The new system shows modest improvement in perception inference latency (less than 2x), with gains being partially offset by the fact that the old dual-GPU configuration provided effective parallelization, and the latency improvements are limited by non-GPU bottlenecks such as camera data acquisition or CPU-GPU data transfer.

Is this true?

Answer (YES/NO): NO